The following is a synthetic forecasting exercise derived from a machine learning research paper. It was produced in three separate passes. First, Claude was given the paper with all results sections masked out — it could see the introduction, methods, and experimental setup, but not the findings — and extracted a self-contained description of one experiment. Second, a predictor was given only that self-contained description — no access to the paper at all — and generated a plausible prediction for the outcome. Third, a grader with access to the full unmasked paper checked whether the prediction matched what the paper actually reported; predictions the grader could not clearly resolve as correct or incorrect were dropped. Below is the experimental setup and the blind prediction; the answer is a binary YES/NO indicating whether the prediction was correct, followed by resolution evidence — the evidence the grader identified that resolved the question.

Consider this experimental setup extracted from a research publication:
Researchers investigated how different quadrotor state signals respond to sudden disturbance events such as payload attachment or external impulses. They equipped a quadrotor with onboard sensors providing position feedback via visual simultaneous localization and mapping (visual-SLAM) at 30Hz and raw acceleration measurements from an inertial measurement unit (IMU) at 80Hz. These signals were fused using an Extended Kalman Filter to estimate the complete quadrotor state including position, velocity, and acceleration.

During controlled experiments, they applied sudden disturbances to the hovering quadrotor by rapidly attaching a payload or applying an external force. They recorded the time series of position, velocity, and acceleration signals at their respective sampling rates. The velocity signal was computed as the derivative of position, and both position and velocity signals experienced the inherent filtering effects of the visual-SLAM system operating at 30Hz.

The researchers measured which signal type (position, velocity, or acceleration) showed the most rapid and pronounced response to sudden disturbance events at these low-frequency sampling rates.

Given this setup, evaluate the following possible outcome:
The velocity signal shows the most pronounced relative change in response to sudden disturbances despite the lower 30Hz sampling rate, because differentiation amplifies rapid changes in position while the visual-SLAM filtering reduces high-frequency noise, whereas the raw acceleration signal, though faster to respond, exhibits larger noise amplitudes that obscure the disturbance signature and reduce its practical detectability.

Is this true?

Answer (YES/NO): NO